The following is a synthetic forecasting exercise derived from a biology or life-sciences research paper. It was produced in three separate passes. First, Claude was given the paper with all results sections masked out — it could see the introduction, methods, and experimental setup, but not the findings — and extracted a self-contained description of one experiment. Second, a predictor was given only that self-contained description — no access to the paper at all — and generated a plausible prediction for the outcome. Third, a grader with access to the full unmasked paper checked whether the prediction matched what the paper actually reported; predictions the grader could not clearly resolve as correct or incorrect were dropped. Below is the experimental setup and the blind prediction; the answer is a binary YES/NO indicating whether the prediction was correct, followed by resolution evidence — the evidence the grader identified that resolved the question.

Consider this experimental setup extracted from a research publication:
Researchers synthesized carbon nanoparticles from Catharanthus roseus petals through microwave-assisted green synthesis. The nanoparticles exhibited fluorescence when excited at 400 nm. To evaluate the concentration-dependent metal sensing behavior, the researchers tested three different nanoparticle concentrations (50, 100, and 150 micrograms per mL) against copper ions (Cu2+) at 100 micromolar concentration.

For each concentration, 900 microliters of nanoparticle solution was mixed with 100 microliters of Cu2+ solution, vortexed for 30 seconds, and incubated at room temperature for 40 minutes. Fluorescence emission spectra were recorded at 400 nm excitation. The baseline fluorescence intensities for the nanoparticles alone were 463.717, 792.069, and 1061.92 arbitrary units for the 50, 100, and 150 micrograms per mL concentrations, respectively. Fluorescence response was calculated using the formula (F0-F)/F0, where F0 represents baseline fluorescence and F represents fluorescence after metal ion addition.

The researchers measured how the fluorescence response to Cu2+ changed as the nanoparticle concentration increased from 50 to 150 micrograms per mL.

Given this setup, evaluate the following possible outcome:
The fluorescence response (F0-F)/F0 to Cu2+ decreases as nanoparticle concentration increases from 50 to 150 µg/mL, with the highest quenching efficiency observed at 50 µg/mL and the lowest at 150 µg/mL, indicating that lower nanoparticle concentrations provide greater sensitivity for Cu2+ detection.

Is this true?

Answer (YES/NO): NO